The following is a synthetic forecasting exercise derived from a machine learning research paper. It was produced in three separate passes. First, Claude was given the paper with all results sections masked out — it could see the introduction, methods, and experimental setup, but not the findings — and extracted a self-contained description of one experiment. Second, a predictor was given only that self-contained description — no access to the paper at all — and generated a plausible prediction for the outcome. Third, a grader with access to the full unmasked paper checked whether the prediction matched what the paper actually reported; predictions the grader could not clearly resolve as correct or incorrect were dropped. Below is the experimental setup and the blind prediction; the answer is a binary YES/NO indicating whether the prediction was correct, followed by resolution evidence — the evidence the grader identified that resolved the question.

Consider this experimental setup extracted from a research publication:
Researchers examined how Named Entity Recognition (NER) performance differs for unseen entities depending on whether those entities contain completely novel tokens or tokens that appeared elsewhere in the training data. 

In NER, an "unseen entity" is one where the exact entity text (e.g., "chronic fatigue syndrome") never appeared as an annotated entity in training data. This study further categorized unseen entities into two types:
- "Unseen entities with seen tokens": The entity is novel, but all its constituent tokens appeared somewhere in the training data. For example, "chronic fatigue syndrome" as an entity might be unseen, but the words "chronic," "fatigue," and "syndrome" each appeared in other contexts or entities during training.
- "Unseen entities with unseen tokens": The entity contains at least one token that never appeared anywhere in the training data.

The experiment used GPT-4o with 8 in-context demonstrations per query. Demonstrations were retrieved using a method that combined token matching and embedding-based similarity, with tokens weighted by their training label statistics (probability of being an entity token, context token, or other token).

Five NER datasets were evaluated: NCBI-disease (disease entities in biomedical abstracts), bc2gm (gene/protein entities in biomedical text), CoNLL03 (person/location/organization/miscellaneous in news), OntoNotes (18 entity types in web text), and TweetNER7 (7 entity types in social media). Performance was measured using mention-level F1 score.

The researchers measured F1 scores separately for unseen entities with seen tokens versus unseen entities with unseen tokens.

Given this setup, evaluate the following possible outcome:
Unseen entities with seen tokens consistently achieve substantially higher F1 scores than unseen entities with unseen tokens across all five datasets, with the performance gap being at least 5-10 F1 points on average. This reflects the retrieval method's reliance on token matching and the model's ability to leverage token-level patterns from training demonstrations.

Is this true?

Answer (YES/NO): NO